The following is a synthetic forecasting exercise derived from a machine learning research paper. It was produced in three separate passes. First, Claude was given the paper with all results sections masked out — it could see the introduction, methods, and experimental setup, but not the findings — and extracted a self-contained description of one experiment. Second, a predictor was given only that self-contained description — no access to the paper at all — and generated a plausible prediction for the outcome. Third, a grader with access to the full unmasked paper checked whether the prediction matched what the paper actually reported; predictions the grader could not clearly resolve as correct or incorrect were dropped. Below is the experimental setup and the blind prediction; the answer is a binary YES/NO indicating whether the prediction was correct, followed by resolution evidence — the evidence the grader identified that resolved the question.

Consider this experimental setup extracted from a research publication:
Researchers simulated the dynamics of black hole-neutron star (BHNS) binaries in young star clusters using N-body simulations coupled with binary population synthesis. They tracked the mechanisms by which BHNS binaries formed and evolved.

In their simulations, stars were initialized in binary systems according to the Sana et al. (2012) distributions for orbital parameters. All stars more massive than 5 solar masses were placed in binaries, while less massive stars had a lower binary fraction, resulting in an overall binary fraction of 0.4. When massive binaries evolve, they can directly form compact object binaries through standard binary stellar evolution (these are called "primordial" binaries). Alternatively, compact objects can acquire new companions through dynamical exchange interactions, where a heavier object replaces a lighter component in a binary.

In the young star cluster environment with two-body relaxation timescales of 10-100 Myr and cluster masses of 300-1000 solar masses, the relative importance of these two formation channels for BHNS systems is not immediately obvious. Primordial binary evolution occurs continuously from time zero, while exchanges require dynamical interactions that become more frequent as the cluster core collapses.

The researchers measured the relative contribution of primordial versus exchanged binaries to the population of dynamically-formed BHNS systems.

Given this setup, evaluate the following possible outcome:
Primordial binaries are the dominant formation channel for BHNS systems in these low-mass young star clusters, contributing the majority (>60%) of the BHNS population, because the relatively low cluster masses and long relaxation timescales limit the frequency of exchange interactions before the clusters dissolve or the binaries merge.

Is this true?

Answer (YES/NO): YES